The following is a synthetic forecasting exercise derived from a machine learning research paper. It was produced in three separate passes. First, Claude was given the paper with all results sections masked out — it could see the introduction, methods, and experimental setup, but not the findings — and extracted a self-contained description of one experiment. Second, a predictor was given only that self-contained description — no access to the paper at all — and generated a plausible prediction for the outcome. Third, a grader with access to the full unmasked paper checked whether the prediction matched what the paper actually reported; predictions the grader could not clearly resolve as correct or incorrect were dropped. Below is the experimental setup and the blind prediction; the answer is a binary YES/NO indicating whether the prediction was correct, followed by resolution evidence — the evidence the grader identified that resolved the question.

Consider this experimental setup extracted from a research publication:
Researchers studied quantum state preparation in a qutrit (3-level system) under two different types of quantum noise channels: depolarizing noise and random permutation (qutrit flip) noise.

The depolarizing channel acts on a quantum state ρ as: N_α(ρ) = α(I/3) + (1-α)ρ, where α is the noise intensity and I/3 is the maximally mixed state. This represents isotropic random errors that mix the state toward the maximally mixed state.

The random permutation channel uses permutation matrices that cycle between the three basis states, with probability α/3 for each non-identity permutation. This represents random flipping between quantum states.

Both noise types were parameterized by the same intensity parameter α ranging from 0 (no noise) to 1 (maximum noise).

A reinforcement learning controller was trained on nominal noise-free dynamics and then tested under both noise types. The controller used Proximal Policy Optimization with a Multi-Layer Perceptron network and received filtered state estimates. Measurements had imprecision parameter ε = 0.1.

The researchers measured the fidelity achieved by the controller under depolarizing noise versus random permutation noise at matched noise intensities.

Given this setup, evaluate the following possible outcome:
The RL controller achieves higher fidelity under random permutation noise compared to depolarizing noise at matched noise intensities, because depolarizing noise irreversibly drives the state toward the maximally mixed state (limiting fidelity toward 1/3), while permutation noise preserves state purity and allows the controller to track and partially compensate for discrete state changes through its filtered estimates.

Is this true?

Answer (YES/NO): YES